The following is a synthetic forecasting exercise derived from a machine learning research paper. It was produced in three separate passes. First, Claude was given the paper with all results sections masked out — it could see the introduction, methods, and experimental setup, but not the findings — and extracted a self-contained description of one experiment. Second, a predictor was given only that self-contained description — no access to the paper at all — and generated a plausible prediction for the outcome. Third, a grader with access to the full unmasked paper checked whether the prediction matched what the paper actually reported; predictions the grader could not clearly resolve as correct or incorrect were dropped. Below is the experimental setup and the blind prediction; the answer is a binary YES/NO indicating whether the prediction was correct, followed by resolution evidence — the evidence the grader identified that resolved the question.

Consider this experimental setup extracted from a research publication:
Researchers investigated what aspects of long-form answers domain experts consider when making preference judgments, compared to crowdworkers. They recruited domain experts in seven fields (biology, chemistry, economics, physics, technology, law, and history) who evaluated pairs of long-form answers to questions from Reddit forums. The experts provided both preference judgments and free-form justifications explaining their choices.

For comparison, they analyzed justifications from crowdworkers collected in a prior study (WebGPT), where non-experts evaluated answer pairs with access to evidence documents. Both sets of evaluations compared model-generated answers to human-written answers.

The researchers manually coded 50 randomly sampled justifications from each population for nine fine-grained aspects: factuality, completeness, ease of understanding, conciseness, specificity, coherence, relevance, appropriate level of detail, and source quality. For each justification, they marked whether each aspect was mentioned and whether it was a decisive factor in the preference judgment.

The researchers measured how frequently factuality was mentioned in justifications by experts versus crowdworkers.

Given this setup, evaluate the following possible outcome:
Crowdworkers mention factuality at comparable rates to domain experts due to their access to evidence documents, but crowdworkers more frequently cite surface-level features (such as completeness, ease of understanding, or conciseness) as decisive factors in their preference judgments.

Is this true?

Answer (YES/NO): NO